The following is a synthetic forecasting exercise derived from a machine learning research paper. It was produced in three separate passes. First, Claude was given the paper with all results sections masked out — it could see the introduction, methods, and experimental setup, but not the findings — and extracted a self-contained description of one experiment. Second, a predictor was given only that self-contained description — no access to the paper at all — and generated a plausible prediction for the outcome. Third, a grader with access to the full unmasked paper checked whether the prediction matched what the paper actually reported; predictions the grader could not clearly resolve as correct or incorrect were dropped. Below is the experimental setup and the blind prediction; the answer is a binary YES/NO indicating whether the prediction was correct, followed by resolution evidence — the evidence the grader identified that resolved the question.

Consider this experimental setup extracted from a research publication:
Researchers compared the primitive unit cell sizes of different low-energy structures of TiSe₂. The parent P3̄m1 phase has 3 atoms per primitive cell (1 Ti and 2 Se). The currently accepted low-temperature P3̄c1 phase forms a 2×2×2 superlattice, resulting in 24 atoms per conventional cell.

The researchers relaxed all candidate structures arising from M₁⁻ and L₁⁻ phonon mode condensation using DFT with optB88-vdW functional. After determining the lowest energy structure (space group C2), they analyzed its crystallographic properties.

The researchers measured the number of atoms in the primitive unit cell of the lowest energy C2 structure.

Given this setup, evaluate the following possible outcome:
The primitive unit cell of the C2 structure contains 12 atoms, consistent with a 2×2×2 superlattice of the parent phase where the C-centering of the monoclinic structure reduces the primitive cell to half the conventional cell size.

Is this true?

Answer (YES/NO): YES